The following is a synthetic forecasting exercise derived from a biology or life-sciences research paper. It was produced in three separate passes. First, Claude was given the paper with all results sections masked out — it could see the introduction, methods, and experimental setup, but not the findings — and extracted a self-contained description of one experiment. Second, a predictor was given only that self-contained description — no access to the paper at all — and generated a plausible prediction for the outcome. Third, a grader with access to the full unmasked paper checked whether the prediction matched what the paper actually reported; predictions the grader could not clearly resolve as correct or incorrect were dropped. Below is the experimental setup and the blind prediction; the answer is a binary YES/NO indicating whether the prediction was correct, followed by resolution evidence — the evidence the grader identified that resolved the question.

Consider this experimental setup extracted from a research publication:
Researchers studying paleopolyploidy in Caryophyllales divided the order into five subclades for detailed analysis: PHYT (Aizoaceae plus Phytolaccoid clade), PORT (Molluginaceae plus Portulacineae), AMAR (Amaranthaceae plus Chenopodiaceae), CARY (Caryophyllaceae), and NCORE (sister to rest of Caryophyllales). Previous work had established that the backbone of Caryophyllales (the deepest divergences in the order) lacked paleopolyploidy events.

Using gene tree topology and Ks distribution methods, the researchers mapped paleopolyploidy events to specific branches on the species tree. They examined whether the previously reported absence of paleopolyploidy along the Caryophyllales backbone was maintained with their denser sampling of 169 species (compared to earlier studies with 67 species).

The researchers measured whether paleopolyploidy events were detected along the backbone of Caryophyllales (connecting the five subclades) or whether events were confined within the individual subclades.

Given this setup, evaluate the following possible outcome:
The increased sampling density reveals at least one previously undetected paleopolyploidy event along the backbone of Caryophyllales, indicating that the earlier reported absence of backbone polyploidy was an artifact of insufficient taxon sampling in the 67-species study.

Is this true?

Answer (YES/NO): NO